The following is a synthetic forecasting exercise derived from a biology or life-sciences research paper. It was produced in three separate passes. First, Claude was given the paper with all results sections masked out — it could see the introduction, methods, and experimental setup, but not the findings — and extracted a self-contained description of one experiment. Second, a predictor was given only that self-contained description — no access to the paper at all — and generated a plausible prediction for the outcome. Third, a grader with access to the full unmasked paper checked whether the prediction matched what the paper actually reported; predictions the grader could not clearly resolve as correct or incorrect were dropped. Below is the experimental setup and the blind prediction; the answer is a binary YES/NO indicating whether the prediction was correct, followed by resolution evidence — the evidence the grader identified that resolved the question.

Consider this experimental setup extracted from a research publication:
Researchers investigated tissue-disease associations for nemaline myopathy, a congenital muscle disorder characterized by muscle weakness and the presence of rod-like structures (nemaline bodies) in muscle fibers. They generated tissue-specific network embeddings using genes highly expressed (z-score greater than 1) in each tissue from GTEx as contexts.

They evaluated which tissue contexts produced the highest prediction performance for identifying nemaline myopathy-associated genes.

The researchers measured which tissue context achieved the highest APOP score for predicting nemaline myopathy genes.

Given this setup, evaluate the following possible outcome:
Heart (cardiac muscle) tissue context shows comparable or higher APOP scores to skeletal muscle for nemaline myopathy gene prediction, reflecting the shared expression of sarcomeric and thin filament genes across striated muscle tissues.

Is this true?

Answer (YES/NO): YES